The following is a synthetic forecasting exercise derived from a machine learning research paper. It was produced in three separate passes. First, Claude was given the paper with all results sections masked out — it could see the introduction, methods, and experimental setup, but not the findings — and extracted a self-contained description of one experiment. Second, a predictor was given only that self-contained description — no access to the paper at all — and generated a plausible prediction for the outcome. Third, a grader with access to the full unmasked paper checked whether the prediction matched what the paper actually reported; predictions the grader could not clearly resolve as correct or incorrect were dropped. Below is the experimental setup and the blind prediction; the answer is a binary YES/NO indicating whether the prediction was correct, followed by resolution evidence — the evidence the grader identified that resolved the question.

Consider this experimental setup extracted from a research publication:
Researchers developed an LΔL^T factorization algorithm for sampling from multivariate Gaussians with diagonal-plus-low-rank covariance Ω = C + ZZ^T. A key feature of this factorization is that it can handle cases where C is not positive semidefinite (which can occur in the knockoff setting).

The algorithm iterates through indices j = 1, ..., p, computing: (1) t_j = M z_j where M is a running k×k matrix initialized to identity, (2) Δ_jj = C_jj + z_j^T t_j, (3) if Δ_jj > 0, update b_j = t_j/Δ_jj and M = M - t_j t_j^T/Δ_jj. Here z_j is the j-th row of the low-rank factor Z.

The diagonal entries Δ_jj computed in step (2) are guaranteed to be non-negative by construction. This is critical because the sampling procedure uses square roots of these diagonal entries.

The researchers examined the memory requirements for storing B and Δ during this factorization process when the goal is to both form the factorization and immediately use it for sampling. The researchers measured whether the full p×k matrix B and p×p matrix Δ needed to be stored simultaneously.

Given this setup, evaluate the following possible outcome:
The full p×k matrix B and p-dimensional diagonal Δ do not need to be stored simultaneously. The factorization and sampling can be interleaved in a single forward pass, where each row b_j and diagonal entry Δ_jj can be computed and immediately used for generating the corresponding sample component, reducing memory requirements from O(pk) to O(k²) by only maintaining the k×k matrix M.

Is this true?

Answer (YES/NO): NO